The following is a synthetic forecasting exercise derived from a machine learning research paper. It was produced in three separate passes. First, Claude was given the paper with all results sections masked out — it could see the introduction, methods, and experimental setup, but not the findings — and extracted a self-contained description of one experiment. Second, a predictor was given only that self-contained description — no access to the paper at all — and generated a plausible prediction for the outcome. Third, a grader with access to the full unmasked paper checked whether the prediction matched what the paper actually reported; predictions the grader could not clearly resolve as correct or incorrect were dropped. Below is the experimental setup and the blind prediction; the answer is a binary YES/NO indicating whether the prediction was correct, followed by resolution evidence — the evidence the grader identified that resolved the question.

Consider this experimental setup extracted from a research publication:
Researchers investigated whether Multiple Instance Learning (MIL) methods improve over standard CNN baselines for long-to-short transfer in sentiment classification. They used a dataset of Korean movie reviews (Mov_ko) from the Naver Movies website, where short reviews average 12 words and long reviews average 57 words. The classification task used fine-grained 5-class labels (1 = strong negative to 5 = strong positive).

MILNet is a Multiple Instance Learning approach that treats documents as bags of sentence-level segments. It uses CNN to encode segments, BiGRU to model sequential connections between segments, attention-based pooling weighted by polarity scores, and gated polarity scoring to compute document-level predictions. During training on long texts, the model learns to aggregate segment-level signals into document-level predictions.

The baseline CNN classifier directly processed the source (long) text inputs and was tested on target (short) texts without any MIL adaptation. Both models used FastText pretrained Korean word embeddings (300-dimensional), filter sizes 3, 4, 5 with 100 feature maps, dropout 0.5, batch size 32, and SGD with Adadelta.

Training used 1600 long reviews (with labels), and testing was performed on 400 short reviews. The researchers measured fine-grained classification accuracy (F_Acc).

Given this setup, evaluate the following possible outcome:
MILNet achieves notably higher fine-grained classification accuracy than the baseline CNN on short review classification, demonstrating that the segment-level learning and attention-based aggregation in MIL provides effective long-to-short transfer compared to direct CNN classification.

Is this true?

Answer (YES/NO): NO